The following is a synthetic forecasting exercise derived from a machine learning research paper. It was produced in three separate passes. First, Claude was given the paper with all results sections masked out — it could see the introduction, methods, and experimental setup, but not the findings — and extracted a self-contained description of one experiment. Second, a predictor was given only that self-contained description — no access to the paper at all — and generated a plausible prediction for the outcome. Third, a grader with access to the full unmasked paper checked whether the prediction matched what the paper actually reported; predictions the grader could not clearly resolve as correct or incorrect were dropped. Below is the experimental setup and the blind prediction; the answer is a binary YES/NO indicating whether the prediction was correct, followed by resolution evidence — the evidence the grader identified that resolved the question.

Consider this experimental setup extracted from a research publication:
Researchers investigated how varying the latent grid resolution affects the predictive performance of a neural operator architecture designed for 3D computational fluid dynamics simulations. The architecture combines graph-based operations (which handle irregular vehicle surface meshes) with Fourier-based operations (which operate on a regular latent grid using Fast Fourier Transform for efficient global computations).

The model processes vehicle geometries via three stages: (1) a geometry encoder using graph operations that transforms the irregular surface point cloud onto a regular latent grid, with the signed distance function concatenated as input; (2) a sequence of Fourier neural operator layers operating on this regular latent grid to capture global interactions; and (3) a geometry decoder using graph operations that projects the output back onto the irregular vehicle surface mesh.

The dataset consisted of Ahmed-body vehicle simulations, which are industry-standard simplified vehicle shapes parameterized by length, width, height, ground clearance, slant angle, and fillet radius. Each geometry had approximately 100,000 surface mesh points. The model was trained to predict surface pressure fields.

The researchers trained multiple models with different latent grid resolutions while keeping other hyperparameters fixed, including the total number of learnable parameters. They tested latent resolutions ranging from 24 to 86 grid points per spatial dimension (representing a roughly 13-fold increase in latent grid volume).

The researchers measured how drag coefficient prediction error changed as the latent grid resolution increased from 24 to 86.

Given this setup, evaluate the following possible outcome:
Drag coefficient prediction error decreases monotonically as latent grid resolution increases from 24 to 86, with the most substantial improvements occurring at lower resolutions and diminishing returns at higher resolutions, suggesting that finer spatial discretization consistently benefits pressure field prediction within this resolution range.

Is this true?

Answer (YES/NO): NO